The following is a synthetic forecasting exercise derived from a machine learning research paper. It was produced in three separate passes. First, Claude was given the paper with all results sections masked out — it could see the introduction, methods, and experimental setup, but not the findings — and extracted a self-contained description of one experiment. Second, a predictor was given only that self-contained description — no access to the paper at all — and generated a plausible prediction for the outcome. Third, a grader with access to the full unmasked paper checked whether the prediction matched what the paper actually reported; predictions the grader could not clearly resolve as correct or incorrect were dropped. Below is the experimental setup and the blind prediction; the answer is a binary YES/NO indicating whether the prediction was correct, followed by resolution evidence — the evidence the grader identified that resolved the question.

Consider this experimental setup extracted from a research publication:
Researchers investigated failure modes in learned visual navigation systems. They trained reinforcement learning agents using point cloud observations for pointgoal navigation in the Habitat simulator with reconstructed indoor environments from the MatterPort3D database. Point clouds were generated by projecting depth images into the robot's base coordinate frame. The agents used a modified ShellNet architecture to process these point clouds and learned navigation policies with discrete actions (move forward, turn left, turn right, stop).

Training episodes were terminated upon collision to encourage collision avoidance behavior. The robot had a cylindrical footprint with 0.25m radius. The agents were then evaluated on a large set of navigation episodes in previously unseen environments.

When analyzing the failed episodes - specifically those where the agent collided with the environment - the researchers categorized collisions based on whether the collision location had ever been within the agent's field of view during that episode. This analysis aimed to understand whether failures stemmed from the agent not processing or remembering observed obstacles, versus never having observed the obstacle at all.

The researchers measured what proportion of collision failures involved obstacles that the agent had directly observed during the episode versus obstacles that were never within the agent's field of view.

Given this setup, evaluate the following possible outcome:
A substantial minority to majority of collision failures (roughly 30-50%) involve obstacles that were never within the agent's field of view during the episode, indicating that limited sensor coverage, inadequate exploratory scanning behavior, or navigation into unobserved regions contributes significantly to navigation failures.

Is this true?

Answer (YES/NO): NO